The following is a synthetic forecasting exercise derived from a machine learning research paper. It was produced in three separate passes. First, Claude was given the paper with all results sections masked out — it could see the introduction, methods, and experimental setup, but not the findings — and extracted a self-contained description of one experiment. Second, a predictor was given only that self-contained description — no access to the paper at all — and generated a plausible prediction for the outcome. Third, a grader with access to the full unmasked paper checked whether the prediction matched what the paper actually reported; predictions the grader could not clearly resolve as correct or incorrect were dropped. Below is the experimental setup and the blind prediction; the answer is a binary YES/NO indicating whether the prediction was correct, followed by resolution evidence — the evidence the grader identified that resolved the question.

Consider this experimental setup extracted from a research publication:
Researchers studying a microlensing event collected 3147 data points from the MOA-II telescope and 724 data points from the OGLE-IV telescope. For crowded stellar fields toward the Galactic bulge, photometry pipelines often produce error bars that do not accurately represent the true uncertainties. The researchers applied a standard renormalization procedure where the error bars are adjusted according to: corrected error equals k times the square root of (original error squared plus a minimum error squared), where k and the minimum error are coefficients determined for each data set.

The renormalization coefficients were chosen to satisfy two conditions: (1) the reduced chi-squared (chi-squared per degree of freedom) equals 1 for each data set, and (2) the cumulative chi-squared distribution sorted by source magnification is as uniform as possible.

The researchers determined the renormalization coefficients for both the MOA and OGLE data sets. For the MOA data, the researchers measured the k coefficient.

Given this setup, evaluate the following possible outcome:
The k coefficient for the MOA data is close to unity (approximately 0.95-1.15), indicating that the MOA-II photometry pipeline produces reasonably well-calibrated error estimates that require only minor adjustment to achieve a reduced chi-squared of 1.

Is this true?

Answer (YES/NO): NO